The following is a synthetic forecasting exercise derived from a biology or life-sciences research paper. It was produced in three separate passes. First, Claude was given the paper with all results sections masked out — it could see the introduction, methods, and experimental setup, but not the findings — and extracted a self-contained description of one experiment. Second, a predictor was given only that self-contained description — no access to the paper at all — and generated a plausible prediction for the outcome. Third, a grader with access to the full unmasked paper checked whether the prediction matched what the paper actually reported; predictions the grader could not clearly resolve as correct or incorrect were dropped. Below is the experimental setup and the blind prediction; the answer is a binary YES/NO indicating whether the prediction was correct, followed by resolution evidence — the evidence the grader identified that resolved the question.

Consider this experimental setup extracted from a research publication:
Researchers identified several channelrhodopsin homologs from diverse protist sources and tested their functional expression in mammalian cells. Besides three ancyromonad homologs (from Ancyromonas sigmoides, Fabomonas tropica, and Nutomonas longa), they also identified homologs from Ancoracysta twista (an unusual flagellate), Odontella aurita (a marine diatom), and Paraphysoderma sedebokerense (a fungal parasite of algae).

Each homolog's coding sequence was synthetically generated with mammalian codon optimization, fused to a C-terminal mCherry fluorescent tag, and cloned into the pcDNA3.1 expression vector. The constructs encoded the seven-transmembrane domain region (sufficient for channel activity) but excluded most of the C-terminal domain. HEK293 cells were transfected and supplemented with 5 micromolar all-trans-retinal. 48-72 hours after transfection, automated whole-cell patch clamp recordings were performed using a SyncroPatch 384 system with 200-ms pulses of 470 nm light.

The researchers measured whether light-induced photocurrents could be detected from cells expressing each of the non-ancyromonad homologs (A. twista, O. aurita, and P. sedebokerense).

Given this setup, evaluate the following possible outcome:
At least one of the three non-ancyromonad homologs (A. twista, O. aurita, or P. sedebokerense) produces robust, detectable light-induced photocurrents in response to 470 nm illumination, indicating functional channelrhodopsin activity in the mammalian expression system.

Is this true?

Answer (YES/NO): NO